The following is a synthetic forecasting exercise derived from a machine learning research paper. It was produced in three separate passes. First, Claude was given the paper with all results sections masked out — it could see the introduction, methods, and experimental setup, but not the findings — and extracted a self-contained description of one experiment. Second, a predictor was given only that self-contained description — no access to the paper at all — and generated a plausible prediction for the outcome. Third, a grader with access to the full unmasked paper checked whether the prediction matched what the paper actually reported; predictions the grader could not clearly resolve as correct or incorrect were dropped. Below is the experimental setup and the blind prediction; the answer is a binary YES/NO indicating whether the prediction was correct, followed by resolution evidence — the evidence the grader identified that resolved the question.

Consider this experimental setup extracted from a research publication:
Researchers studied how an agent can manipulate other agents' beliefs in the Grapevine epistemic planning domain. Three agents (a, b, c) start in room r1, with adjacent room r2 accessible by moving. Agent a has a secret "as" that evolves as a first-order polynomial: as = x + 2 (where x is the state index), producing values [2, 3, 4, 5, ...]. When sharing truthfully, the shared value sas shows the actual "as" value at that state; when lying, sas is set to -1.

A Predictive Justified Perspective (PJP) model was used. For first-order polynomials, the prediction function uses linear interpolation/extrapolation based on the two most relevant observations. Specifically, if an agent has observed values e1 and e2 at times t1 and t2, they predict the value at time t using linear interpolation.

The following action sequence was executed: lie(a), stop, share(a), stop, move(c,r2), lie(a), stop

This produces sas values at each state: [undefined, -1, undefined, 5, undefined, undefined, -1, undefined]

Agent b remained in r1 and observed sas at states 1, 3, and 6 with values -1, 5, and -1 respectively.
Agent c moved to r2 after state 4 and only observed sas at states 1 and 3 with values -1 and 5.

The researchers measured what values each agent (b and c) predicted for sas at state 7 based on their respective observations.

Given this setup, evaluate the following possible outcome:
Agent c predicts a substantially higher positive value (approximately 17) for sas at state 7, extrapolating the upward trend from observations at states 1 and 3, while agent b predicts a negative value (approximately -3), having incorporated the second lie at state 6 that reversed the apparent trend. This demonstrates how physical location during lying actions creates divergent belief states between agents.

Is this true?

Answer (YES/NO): YES